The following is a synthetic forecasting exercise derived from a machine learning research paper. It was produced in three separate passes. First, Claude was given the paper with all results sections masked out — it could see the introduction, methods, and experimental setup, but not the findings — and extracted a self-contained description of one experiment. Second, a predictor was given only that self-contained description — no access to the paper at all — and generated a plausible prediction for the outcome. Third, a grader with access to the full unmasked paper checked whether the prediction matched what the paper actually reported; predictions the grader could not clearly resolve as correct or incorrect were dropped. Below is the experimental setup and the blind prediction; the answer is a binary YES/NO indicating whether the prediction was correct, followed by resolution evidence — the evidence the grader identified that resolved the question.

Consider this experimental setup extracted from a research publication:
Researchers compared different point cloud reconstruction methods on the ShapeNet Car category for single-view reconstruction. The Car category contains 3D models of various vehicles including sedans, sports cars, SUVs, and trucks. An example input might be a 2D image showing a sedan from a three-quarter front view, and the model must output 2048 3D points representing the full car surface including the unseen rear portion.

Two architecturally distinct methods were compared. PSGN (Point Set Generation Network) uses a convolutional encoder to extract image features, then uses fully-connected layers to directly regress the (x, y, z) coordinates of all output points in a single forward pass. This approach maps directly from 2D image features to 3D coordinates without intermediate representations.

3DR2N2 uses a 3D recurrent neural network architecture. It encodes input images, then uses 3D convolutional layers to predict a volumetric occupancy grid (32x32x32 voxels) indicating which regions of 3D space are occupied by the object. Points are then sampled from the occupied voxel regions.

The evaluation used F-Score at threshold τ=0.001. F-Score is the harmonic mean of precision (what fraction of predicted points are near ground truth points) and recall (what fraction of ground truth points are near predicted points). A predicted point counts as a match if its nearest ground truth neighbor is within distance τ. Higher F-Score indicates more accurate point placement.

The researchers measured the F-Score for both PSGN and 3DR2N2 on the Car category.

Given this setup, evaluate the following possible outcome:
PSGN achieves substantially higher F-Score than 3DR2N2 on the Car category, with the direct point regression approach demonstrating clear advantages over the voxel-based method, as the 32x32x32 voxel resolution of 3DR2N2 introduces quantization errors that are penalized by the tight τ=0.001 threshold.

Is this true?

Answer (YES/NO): YES